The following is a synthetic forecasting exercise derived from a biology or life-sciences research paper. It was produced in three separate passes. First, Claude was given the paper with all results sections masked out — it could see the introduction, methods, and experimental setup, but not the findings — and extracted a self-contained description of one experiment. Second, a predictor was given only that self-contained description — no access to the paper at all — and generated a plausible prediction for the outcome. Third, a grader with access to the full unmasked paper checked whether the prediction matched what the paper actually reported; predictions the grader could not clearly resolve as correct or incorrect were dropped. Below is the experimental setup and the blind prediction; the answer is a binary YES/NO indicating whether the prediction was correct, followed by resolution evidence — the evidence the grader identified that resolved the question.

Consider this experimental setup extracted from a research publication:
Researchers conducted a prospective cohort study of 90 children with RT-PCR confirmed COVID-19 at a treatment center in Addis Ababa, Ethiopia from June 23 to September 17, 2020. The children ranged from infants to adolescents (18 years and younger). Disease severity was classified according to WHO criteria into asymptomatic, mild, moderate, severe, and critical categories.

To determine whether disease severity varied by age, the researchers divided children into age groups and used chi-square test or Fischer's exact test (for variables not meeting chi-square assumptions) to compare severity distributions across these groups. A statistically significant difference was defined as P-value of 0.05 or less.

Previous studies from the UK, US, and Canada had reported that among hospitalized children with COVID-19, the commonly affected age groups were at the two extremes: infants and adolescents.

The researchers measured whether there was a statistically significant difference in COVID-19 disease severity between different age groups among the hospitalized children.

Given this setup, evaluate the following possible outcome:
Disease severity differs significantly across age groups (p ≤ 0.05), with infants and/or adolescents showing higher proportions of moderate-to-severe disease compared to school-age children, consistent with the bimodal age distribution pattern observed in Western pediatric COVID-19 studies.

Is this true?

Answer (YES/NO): NO